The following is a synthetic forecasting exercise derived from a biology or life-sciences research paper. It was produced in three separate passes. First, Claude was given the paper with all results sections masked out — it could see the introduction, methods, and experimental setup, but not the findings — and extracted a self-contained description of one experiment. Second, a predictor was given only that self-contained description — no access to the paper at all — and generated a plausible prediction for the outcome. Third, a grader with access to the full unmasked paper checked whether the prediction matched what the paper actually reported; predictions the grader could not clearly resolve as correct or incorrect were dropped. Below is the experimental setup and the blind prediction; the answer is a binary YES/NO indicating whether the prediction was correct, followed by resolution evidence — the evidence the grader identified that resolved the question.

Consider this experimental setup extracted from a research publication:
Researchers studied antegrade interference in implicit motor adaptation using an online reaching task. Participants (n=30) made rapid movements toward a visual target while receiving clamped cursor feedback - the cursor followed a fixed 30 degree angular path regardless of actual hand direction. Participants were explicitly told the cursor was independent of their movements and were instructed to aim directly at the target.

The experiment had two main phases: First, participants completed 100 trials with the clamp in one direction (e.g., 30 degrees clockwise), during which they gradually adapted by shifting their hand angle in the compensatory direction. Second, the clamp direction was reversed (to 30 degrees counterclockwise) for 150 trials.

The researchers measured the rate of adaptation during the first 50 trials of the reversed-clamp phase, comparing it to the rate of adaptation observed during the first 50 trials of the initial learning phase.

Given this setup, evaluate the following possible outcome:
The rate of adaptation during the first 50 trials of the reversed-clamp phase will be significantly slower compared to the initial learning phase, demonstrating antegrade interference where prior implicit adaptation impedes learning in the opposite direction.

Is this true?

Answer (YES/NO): YES